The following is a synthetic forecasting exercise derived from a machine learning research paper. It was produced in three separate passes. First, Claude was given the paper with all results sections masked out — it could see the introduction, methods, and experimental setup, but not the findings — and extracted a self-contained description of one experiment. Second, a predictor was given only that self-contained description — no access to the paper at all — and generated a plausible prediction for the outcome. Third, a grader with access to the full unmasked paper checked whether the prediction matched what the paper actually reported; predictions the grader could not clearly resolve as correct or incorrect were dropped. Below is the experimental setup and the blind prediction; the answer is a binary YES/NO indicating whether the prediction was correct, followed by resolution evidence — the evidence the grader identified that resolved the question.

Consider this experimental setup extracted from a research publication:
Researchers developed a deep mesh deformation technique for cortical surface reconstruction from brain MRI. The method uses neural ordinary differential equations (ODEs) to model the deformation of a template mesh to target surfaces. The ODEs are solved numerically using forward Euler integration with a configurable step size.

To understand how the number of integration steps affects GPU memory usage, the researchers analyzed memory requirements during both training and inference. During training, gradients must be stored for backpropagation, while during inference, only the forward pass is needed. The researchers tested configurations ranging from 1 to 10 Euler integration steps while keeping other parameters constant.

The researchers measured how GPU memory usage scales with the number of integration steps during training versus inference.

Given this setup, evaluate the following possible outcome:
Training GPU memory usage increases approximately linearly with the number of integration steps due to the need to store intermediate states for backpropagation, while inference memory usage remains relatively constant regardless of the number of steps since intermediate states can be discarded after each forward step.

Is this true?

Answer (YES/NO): YES